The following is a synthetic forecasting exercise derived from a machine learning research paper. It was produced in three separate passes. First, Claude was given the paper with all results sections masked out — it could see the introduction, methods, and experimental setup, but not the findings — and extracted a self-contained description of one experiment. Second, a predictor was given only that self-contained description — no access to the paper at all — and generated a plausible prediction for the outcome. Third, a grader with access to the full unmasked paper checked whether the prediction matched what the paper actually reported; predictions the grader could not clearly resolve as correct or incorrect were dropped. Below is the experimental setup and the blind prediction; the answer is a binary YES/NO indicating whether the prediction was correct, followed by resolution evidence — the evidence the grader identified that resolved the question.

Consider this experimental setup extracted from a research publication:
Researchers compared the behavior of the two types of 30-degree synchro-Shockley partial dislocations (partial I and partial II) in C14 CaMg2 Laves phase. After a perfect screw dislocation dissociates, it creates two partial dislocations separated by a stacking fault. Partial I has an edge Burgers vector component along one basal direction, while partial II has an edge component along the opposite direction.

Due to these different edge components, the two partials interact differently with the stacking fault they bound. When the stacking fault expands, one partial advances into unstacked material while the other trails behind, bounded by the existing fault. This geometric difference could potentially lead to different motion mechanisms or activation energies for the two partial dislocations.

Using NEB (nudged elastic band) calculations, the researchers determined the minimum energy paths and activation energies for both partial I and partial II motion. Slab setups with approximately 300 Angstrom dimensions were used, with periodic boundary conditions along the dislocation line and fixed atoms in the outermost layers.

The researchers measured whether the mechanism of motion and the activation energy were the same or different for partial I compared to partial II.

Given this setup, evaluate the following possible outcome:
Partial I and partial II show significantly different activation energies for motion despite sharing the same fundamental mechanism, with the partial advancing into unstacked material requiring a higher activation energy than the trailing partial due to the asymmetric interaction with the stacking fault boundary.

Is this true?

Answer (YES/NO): NO